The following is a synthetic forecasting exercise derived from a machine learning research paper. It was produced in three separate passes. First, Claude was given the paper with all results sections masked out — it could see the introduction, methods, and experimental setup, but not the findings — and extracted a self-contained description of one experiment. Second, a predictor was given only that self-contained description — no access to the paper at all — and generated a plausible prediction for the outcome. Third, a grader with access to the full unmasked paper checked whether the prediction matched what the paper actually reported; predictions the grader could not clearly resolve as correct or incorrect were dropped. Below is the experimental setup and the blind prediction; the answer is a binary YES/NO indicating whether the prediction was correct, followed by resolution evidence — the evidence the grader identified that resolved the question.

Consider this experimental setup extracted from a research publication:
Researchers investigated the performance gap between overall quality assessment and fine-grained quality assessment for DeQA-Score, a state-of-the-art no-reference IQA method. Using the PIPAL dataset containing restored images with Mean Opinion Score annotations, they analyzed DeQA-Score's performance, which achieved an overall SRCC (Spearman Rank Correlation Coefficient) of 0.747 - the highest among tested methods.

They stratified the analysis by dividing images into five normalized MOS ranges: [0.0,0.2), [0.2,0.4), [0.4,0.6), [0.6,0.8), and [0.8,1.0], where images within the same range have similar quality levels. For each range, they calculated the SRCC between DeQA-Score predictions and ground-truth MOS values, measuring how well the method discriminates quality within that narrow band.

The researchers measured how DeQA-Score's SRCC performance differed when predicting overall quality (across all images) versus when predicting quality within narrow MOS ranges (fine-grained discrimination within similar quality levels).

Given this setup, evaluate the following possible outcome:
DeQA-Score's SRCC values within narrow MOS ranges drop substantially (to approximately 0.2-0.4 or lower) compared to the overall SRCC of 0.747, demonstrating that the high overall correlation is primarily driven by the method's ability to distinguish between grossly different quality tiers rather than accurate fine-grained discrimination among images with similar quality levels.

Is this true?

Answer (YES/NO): NO